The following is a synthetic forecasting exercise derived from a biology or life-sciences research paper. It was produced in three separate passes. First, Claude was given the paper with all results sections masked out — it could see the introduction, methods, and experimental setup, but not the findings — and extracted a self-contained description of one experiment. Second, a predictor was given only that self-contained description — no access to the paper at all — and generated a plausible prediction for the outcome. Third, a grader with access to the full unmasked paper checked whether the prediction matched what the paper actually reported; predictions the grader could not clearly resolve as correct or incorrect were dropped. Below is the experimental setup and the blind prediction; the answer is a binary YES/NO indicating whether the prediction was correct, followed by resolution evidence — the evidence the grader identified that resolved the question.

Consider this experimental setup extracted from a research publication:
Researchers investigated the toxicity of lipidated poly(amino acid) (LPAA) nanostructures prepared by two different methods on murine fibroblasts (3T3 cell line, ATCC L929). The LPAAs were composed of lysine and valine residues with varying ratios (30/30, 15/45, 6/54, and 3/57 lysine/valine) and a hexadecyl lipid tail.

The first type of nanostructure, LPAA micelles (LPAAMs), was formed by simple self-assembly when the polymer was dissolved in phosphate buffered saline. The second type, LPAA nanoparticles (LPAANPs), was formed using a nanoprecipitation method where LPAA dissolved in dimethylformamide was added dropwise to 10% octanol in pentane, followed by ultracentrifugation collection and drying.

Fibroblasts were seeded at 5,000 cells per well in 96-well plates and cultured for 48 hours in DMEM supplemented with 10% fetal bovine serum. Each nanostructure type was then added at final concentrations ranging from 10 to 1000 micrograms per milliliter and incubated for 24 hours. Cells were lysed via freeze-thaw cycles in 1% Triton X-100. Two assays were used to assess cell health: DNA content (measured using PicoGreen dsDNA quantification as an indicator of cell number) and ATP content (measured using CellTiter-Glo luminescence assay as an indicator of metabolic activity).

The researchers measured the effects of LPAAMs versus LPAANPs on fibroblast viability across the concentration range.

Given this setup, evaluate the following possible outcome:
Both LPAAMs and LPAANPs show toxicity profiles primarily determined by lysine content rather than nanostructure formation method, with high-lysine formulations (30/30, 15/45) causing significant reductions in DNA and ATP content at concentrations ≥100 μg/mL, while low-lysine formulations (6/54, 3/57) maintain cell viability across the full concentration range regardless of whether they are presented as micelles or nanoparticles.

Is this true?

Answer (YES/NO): NO